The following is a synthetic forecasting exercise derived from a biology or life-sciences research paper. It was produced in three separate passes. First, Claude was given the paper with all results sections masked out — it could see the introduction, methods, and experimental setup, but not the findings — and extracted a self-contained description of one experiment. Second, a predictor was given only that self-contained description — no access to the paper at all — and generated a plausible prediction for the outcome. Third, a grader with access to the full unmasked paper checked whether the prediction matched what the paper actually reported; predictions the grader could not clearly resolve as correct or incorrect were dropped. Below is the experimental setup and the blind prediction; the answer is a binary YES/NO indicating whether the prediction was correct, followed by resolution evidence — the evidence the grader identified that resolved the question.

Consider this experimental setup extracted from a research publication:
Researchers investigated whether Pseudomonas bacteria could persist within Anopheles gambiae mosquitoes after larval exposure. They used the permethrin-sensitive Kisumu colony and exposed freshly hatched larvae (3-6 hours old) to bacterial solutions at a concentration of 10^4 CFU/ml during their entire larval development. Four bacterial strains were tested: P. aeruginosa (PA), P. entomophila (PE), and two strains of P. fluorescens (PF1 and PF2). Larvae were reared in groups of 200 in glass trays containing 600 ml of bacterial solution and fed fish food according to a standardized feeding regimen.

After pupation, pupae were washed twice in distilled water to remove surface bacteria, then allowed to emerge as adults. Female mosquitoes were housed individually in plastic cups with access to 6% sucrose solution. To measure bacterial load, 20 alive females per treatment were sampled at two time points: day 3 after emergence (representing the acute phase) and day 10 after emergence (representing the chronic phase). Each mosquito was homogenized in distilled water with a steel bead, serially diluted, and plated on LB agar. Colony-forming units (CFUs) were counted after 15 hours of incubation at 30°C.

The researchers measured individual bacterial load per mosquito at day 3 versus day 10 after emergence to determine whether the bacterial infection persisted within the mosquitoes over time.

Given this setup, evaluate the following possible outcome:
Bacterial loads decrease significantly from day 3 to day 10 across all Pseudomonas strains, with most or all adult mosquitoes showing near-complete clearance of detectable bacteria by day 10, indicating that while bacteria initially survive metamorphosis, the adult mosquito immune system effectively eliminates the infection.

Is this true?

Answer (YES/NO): NO